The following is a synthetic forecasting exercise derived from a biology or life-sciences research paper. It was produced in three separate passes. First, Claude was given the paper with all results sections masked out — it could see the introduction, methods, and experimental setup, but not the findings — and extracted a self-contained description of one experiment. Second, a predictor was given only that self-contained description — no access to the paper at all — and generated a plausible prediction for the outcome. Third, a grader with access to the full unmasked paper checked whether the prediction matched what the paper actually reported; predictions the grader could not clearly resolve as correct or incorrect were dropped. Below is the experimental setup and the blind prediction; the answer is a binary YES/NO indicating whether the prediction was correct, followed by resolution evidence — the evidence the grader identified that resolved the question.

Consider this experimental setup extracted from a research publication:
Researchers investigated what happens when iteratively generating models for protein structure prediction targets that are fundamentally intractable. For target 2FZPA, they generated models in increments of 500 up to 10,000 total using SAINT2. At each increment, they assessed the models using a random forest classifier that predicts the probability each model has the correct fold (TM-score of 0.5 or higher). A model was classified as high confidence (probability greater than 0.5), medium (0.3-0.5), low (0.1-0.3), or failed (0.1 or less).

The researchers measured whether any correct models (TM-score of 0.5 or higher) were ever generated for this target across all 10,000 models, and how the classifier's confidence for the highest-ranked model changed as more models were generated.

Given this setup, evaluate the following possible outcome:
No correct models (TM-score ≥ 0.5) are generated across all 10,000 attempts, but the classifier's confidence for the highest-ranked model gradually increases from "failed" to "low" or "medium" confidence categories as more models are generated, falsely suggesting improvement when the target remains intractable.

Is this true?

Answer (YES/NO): NO